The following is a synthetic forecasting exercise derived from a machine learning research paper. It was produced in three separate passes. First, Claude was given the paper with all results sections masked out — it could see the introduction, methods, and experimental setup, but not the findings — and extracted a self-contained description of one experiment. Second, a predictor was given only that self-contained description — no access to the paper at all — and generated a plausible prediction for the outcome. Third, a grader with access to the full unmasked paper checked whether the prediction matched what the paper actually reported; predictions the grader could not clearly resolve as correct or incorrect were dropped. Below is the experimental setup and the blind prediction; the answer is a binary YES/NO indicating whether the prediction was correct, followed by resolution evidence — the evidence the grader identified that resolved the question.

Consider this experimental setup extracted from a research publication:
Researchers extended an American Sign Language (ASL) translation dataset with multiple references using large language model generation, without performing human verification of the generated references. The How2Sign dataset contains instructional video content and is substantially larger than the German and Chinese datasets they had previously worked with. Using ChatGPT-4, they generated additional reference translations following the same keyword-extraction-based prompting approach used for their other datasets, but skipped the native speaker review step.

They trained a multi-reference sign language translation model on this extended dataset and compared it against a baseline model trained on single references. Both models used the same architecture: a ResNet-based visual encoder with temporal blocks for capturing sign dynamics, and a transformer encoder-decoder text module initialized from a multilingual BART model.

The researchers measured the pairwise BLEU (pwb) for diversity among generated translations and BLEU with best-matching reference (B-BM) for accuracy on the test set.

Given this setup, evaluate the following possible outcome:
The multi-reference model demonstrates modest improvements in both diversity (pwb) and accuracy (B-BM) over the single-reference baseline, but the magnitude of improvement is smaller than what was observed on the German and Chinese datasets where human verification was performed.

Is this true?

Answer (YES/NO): YES